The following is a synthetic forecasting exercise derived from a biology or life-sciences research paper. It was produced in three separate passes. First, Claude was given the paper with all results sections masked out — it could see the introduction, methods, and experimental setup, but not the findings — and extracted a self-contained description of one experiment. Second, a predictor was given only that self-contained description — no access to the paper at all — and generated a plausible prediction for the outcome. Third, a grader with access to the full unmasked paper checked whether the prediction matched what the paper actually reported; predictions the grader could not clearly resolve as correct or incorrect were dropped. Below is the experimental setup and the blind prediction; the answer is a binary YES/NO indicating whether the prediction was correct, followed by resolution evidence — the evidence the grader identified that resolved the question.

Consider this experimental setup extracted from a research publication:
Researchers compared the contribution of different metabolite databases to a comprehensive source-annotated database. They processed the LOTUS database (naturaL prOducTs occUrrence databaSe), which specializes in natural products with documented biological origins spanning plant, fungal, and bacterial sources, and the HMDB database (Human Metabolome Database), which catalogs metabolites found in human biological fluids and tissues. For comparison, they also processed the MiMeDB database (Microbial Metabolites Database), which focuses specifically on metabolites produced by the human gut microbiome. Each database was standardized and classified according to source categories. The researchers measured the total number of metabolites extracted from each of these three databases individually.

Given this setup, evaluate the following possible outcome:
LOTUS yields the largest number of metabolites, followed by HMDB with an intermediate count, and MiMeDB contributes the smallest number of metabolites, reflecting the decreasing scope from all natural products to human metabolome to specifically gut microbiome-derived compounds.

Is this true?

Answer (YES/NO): YES